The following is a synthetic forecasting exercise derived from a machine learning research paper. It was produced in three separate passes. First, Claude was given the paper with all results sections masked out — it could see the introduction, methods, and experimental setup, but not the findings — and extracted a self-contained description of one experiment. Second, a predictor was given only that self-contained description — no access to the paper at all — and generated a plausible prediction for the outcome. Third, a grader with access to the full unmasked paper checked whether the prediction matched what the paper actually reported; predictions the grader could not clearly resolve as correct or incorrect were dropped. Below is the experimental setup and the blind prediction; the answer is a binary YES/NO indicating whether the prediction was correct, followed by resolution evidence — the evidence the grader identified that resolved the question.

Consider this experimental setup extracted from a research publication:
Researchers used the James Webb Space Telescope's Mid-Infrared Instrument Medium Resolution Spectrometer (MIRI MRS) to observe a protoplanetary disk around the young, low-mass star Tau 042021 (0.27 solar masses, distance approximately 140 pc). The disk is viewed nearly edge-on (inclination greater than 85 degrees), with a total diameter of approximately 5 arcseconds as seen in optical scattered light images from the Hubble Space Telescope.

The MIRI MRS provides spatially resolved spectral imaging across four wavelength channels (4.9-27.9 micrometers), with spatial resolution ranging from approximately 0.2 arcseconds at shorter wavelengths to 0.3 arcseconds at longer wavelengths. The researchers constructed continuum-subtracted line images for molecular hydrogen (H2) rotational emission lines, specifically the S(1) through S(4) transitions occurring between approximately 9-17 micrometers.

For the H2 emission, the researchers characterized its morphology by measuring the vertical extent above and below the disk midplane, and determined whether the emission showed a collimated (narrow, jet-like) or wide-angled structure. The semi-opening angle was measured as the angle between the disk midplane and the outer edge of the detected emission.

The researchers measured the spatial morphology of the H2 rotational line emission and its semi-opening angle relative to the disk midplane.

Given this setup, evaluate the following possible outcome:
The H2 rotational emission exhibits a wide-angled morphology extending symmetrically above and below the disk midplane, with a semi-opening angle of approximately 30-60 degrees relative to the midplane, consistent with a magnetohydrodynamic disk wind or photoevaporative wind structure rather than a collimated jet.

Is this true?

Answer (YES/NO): YES